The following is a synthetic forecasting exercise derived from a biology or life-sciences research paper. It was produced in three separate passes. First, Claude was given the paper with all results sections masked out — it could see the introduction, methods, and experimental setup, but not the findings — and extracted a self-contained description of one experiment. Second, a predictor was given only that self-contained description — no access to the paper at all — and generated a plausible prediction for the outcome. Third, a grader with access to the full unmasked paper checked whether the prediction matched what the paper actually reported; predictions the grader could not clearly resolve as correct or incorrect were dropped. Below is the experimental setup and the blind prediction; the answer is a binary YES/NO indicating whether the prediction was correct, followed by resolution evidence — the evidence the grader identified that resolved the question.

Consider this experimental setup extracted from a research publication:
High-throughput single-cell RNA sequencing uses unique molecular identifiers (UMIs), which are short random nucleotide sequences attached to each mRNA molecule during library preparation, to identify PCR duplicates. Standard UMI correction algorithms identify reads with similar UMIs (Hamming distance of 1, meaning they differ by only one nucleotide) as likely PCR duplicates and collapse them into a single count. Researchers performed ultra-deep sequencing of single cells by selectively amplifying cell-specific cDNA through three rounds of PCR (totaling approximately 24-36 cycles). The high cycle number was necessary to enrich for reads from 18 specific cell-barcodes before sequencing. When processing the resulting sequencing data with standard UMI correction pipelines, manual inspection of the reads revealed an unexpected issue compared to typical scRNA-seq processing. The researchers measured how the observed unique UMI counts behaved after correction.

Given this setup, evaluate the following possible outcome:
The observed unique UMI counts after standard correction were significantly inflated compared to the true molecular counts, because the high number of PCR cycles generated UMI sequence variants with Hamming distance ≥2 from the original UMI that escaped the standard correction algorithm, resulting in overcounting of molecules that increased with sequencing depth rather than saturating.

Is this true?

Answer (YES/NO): YES